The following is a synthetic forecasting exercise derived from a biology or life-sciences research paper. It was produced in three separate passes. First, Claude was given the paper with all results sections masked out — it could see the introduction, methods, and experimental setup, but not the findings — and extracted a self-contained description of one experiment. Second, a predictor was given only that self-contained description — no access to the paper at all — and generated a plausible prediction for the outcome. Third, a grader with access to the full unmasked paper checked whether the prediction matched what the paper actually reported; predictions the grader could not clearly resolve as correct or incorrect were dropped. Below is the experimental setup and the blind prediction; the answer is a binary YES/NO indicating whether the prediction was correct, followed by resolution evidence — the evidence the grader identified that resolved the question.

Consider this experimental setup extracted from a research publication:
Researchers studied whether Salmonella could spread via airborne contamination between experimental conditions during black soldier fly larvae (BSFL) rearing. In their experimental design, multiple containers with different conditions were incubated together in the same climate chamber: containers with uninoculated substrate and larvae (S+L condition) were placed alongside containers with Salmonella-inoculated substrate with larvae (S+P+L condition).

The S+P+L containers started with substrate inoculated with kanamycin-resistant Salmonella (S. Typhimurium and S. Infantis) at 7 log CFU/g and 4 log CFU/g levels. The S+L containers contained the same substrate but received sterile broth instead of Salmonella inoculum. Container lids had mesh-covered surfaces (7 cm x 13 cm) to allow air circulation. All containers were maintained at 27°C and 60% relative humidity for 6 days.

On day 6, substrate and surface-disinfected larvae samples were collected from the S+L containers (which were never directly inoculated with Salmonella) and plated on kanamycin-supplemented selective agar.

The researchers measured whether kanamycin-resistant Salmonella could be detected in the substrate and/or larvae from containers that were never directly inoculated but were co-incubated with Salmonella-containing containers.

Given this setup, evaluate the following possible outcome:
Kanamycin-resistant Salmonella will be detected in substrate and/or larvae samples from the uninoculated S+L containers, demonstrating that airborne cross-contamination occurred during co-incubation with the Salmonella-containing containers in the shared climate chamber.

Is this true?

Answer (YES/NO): YES